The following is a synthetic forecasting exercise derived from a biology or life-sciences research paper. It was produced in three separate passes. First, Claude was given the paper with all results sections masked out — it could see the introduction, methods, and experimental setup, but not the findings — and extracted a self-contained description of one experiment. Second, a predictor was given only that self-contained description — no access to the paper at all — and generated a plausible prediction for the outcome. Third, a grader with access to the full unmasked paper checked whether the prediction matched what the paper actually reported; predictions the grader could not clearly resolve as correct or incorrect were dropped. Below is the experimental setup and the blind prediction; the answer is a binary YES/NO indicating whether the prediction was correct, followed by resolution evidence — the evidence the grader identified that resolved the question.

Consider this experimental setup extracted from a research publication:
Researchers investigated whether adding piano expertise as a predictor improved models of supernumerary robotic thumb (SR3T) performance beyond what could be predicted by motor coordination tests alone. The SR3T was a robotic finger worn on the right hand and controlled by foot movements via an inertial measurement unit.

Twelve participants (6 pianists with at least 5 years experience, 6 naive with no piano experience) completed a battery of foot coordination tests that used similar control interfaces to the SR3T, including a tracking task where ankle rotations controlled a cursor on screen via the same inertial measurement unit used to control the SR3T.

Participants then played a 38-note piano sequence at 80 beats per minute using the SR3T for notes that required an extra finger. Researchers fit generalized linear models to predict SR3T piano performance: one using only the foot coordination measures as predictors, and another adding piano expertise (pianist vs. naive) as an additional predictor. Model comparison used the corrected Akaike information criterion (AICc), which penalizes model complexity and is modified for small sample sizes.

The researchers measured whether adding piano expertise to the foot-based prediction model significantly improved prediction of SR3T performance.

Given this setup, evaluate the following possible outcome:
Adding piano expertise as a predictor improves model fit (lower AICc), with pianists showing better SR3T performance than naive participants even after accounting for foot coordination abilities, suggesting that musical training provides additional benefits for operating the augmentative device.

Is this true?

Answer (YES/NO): NO